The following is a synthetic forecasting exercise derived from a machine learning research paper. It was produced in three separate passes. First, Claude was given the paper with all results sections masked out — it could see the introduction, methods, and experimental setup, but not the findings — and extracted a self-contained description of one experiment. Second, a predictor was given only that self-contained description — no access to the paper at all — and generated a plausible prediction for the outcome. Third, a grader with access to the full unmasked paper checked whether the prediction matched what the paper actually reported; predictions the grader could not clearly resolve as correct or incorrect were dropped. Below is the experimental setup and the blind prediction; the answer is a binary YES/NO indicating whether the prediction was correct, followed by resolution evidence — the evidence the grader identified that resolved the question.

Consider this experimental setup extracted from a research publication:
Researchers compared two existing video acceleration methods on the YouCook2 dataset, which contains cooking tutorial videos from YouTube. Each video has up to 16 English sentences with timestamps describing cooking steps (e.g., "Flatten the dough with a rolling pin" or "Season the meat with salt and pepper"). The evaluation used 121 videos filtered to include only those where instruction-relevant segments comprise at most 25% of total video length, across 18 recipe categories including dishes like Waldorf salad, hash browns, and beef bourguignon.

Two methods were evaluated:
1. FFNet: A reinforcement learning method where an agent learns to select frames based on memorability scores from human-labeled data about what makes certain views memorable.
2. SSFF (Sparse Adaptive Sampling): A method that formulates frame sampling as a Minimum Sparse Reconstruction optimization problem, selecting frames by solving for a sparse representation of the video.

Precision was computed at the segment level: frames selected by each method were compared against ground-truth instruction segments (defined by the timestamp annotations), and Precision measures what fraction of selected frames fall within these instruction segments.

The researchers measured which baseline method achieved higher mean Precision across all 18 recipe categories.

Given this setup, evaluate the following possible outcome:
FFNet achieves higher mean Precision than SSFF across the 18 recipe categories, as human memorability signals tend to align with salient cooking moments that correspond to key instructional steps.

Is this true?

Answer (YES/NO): YES